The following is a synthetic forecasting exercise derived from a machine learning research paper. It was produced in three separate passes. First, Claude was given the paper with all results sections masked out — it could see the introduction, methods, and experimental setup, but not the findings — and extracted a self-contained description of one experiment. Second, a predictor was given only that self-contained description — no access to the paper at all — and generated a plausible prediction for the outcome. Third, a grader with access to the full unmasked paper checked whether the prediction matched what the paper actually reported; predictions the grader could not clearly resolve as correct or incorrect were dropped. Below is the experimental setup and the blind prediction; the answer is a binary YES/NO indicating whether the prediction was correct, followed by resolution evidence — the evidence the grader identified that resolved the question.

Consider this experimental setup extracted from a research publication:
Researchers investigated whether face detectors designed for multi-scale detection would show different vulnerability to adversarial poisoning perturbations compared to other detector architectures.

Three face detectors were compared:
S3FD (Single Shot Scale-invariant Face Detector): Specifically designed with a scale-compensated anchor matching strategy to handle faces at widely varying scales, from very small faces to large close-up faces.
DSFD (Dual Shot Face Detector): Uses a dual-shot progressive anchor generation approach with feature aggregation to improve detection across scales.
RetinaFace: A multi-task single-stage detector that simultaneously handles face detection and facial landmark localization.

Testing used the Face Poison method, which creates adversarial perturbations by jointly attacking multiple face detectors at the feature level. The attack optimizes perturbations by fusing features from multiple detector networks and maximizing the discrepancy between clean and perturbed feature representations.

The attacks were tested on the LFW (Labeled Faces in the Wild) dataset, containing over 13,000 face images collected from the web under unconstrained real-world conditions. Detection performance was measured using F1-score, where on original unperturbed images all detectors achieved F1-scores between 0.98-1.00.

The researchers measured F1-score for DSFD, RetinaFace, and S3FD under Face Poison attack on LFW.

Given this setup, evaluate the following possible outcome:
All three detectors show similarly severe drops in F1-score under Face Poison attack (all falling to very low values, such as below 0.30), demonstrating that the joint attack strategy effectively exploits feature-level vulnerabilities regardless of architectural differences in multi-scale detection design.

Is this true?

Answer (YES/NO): NO